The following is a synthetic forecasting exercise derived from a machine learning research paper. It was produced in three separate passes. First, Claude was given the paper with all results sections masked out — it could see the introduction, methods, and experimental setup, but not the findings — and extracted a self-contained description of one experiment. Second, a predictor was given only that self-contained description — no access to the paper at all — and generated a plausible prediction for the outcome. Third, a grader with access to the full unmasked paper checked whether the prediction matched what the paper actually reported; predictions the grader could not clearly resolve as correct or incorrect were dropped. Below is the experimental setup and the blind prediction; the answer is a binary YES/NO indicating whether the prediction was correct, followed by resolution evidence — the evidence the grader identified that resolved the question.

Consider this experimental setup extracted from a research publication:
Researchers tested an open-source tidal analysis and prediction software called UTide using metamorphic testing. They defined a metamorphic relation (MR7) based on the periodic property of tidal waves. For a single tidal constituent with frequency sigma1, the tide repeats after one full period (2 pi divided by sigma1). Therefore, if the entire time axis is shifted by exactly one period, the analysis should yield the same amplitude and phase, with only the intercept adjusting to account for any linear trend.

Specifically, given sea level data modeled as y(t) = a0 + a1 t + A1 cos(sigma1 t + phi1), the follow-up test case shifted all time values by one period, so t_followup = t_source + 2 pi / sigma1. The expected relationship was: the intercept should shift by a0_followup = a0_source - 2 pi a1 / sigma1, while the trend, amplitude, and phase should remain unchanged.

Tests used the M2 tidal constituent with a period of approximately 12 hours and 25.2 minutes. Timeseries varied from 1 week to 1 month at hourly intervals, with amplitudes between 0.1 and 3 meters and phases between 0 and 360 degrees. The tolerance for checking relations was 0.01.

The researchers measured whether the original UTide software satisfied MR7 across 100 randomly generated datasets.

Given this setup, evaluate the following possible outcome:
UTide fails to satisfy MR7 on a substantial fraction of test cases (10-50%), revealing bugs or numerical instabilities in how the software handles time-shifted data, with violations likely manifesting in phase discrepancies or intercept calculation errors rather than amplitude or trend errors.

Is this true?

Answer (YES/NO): NO